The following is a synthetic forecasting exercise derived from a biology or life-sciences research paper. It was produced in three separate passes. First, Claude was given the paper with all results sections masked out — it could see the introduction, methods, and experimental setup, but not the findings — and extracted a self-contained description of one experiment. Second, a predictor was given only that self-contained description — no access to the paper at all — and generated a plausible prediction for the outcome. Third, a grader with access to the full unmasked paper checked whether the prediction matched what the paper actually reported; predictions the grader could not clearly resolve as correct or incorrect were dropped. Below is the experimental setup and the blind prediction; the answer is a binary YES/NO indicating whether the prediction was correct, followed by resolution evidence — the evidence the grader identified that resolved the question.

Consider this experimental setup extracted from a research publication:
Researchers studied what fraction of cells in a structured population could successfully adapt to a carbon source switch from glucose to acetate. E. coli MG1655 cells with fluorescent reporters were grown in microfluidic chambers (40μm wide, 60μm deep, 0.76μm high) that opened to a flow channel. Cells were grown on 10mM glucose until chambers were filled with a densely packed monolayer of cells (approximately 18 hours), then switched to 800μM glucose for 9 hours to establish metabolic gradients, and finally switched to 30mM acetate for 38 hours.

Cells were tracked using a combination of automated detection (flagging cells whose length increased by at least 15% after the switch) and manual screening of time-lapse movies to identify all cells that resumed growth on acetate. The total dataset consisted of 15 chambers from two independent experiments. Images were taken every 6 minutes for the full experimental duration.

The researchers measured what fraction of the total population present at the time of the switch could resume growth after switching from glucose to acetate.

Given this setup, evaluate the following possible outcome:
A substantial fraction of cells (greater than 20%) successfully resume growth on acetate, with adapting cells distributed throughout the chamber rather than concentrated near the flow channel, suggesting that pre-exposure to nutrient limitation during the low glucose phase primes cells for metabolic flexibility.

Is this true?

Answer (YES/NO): NO